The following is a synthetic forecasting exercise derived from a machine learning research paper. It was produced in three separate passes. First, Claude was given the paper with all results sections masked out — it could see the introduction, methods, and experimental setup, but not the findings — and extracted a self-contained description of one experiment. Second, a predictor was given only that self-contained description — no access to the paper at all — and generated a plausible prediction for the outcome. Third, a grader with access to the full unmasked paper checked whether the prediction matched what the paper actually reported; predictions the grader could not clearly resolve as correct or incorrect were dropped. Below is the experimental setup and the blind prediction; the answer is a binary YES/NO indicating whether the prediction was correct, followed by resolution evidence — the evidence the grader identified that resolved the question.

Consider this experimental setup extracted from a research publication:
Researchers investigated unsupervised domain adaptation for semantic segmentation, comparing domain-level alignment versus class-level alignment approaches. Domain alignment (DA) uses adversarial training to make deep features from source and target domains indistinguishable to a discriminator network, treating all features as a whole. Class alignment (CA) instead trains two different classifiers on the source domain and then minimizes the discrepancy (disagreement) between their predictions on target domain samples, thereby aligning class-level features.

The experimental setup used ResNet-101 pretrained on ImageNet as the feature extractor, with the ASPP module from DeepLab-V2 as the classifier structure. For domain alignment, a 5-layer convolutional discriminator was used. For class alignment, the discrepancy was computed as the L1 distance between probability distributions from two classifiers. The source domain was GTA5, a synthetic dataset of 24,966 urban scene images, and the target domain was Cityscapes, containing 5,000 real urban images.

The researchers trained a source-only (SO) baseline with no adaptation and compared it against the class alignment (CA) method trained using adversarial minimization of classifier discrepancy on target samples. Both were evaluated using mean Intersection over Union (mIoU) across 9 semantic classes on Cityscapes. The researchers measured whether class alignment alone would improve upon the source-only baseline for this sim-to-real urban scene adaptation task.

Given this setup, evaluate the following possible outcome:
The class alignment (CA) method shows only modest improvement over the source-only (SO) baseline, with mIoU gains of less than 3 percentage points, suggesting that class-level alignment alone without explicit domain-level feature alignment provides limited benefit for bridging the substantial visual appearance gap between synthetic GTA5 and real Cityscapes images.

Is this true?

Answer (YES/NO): NO